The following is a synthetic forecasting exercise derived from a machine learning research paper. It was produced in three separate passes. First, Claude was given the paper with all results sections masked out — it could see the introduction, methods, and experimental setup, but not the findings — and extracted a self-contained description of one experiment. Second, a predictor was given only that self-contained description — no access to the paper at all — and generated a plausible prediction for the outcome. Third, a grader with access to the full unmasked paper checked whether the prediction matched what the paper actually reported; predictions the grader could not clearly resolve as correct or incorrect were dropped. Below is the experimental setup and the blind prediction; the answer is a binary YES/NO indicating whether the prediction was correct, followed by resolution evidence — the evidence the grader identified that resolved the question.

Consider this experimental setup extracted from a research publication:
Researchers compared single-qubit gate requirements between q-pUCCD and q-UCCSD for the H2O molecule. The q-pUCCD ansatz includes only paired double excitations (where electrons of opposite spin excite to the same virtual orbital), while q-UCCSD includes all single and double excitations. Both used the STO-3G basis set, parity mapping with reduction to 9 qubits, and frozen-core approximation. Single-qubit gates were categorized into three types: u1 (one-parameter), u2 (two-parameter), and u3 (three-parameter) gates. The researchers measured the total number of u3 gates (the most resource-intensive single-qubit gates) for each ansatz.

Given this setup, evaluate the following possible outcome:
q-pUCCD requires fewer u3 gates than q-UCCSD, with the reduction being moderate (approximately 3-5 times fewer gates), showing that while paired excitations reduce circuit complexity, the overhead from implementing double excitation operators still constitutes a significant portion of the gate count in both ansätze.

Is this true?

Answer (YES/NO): NO